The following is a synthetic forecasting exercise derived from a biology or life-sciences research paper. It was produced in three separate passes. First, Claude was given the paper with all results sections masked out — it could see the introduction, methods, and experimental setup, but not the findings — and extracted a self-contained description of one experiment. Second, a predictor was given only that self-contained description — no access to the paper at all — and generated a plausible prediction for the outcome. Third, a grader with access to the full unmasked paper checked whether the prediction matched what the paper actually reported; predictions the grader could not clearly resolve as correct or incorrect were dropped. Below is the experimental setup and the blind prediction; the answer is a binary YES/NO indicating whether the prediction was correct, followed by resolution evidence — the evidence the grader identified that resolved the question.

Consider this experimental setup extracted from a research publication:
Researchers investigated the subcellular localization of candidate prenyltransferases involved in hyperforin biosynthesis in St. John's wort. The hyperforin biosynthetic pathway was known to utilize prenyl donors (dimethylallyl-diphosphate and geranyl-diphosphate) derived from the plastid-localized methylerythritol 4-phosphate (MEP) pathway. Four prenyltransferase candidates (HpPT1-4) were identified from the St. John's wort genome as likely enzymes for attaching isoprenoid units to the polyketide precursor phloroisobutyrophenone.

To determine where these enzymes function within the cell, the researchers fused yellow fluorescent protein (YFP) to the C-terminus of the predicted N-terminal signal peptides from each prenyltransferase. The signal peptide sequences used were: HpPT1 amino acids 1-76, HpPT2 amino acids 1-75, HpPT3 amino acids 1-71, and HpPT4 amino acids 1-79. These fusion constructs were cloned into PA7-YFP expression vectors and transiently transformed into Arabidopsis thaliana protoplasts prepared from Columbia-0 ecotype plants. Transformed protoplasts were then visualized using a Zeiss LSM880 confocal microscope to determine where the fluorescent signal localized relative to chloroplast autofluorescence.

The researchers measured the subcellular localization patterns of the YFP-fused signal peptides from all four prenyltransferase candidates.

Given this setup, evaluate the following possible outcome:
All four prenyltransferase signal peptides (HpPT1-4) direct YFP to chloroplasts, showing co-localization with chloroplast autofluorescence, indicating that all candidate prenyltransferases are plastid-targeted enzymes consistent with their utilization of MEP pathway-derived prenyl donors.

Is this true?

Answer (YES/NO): YES